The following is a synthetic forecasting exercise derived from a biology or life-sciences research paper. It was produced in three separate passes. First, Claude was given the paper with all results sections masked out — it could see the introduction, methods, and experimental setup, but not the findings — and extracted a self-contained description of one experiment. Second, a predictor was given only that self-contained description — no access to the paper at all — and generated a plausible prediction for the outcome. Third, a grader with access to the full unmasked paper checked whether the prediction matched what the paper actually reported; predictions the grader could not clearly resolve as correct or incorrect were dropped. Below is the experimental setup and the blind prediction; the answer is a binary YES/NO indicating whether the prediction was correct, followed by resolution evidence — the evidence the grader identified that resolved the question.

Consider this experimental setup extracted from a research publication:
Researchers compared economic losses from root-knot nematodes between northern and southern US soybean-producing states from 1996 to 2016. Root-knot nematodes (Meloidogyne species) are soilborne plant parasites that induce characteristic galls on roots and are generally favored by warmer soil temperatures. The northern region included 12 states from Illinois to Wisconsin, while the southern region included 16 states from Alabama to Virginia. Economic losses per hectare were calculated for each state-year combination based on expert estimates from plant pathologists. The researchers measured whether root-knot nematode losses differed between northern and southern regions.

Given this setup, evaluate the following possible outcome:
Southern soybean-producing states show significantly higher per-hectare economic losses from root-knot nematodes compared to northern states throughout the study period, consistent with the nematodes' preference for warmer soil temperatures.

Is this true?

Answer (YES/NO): YES